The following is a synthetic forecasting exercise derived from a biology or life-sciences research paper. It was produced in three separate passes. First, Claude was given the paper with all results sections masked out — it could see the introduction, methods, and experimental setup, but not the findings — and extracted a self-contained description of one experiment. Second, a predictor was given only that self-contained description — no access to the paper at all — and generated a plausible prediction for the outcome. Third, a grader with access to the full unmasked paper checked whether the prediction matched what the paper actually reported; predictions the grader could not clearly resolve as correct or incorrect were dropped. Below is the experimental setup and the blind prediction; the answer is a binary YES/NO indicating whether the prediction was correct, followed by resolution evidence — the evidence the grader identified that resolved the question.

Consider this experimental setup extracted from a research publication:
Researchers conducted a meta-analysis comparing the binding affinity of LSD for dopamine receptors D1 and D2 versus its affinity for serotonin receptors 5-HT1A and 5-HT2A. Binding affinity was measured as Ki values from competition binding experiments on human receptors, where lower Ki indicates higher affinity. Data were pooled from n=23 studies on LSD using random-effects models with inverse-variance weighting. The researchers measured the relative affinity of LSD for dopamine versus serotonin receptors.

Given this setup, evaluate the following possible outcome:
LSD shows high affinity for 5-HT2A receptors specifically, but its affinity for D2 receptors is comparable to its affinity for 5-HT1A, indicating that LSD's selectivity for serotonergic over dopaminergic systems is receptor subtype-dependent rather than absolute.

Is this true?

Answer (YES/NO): NO